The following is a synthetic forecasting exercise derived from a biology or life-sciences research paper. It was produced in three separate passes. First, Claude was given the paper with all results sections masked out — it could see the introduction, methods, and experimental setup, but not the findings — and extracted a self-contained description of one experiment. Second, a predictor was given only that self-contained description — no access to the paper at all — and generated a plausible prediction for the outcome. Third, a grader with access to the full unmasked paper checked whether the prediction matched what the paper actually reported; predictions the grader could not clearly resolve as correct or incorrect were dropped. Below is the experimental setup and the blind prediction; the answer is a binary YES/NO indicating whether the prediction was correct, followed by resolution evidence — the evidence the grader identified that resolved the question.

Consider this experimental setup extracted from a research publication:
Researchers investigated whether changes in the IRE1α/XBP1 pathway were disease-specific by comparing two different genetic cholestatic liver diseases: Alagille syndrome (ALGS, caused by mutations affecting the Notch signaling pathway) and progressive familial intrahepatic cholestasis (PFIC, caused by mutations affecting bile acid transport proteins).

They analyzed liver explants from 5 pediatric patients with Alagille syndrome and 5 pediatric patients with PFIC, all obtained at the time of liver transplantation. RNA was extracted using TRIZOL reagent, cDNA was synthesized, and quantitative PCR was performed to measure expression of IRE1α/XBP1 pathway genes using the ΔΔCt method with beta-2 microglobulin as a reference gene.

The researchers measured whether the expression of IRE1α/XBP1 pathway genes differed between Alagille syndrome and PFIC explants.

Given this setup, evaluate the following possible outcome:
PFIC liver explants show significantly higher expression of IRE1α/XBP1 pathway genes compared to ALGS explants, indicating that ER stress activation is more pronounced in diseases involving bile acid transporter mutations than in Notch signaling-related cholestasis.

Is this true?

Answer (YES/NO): NO